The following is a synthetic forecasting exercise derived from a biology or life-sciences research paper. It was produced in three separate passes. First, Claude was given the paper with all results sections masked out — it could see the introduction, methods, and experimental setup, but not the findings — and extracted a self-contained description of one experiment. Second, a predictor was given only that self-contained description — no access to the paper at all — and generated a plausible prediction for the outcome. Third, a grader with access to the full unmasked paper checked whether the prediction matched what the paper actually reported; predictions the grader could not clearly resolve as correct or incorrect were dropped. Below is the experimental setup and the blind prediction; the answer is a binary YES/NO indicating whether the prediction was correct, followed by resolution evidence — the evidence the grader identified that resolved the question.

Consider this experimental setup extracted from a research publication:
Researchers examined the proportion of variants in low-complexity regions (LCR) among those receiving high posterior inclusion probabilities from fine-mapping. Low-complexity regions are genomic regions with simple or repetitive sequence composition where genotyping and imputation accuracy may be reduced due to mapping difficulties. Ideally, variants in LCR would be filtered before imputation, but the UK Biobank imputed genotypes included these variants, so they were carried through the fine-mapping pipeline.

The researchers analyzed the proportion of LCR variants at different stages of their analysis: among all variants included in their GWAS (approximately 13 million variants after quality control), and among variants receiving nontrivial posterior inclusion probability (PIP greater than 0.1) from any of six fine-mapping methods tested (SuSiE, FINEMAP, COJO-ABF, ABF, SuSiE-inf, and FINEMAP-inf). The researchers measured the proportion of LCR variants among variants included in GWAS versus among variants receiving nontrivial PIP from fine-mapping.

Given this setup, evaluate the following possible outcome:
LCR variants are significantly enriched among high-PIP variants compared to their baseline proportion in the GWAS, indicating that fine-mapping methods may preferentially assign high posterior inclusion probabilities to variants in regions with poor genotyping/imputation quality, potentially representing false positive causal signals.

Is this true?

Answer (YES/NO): NO